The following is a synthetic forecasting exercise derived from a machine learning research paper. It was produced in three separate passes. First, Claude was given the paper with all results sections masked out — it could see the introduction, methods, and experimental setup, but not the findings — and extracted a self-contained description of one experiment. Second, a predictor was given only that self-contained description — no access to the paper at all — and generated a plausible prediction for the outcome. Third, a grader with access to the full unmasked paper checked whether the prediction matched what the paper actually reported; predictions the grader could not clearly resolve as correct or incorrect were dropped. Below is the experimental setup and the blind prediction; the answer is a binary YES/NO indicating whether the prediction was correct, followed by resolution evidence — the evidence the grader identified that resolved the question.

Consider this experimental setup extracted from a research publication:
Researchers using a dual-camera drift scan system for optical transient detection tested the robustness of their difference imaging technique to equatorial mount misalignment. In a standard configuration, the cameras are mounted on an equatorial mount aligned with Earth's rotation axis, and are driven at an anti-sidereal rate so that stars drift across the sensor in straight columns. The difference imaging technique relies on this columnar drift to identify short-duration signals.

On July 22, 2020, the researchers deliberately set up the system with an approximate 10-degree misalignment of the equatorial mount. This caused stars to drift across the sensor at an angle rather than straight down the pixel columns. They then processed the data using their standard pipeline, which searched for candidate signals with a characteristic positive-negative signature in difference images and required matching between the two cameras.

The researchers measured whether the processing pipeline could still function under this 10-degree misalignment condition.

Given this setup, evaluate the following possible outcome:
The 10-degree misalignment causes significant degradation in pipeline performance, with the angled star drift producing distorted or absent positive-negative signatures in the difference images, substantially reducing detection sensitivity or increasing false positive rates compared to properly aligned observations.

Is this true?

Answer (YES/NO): NO